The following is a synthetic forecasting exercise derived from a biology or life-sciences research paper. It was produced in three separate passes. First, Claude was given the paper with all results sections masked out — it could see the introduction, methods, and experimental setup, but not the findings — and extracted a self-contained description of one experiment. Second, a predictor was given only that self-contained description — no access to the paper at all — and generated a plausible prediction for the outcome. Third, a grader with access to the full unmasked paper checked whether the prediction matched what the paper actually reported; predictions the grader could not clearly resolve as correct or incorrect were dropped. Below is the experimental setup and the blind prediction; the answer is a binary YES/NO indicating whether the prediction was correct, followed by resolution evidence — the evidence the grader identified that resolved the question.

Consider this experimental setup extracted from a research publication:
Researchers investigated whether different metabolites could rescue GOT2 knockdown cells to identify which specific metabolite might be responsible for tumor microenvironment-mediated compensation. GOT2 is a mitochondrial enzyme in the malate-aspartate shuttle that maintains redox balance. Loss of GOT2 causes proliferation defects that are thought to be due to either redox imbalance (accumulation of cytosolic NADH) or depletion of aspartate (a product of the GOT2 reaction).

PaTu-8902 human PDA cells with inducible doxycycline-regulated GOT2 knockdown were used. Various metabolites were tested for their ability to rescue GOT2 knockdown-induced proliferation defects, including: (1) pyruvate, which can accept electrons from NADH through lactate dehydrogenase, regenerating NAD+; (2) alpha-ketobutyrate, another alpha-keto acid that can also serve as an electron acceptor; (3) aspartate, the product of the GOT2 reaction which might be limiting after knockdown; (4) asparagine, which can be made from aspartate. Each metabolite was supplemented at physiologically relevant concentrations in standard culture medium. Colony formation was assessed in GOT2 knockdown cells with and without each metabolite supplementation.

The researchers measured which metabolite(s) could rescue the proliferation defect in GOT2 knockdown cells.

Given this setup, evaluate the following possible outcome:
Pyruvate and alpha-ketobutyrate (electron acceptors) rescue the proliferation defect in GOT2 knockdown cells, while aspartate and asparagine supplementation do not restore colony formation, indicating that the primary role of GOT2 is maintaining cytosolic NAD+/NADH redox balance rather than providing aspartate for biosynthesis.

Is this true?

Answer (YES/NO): YES